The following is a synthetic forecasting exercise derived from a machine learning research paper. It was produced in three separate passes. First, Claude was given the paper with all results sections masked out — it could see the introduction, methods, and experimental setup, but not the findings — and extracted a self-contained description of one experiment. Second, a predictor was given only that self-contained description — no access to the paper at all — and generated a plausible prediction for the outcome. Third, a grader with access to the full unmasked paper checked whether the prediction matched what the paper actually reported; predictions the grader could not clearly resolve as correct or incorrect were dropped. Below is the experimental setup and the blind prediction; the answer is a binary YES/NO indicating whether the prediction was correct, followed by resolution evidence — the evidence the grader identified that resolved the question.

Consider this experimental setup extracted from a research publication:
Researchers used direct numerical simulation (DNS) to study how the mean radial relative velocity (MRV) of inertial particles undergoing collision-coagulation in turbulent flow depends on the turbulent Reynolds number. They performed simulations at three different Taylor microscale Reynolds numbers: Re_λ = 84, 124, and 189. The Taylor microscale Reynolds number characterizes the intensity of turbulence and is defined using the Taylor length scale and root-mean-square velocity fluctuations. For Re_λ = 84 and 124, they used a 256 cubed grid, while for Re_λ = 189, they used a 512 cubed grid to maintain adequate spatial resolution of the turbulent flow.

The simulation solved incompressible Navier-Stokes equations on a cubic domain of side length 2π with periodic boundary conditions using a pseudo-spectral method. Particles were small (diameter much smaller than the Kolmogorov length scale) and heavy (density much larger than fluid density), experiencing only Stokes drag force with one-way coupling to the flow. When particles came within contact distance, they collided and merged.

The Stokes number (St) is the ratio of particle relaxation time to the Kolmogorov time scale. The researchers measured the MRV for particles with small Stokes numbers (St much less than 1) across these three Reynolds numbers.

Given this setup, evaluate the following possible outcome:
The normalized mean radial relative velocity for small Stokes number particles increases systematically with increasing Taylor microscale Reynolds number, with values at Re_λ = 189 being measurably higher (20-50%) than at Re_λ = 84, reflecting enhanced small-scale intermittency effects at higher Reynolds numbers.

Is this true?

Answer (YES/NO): NO